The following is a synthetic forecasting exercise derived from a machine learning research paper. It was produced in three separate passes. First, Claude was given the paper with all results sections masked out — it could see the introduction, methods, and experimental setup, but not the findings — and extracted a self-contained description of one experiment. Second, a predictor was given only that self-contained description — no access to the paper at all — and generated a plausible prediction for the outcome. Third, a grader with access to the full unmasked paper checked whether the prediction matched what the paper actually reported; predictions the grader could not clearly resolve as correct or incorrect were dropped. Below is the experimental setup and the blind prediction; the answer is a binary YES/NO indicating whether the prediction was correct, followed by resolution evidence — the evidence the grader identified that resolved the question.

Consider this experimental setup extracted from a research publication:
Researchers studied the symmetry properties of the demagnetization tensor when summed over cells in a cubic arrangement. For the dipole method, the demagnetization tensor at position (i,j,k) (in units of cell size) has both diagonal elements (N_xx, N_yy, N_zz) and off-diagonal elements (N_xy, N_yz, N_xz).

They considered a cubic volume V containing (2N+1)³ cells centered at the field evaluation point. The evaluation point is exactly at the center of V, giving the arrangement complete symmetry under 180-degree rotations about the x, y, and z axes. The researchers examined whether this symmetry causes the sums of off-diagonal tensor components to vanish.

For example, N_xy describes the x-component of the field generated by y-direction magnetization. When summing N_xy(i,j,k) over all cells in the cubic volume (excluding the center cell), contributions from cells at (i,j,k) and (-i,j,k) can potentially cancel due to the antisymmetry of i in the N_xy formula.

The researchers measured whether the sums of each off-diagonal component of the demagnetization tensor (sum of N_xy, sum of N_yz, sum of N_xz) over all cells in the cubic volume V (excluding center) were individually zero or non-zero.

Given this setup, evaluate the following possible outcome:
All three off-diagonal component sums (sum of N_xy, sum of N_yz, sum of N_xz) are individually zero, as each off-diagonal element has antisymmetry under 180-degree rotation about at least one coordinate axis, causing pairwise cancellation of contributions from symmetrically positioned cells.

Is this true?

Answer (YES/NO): YES